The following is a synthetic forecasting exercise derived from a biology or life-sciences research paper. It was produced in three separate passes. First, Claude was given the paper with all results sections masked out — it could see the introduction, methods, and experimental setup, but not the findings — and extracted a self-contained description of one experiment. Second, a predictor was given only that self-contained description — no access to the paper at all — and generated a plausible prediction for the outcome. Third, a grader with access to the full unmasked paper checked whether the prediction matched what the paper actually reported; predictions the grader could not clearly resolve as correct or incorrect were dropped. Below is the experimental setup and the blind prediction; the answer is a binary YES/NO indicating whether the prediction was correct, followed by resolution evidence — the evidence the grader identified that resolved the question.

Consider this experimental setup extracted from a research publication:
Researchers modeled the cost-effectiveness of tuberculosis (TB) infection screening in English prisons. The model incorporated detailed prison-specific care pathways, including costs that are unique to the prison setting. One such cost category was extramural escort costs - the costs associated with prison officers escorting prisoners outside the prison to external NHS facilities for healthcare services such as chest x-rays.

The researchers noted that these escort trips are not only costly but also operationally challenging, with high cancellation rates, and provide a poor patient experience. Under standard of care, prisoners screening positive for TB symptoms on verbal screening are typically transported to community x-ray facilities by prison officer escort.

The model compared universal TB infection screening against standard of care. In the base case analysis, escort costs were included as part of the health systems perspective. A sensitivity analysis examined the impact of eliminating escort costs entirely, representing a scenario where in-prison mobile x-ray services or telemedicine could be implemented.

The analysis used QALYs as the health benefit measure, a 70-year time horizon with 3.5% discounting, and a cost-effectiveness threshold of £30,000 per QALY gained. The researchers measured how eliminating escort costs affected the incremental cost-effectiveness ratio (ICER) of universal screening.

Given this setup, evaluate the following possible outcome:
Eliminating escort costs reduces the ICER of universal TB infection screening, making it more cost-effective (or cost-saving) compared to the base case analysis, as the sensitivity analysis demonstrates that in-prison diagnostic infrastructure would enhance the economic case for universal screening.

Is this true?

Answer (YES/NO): YES